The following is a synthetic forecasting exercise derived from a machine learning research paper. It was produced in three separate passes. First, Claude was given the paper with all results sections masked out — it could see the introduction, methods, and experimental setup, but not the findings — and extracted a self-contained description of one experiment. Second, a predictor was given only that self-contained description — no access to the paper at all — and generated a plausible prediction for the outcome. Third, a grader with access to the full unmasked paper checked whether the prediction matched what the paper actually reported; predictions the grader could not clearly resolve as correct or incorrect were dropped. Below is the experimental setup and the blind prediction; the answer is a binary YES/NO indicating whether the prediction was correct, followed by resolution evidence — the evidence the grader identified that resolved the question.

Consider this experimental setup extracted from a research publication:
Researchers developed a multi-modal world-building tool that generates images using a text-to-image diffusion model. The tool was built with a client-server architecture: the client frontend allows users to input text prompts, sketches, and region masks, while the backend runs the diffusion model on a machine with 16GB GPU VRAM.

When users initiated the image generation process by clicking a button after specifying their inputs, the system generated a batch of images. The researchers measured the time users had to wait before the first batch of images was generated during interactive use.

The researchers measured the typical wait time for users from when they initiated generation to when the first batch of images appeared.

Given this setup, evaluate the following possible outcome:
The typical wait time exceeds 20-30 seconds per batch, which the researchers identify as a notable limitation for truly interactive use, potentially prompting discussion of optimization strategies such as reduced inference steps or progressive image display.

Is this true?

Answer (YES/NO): NO